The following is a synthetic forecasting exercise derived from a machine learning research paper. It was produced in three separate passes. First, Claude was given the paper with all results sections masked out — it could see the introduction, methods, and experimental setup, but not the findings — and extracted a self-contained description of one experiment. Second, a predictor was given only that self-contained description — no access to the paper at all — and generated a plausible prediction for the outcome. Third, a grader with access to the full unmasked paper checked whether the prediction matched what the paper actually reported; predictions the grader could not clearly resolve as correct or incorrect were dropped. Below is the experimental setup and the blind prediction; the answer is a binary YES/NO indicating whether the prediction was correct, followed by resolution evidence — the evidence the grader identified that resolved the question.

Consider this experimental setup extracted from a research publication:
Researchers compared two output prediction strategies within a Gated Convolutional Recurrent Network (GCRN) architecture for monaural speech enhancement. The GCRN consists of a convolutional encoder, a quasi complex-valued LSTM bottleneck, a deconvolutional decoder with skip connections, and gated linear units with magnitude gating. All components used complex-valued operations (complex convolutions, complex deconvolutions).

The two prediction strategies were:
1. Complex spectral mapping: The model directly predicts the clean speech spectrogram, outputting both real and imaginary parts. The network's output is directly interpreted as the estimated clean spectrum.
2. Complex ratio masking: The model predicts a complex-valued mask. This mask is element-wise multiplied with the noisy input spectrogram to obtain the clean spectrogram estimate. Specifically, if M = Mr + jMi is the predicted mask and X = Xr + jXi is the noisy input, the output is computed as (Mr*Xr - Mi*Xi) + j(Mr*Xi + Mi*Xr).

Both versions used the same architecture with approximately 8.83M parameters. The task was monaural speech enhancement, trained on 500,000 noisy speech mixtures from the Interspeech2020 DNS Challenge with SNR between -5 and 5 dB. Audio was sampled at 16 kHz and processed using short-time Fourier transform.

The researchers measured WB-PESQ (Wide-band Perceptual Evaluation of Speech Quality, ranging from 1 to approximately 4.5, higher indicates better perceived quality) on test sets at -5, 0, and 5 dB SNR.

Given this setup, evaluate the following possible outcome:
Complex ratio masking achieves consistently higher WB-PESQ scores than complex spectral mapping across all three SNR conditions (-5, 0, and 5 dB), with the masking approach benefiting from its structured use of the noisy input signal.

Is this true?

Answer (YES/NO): NO